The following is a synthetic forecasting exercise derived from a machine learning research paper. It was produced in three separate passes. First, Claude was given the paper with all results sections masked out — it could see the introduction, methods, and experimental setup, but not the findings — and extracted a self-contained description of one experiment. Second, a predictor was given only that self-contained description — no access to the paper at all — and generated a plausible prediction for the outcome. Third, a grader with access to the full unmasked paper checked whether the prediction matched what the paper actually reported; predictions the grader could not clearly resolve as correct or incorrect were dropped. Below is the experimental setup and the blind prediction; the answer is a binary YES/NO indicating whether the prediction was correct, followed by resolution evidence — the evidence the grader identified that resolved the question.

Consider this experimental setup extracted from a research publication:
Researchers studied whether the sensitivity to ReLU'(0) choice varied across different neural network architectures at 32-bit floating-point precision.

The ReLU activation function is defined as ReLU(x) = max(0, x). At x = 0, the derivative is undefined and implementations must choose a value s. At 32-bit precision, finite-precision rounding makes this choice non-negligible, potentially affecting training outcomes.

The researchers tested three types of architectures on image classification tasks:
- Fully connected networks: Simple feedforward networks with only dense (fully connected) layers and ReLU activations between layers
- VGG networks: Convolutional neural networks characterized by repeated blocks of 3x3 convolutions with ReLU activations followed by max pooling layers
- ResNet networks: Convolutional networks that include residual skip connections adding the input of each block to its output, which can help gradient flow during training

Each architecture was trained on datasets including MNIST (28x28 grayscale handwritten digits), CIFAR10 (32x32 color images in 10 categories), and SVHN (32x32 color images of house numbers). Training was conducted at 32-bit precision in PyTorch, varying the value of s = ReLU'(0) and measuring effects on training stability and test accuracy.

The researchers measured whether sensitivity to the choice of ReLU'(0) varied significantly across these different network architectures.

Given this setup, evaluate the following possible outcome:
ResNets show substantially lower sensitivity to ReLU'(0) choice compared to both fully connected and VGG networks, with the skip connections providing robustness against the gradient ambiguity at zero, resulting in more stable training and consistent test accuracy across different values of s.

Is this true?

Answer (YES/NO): NO